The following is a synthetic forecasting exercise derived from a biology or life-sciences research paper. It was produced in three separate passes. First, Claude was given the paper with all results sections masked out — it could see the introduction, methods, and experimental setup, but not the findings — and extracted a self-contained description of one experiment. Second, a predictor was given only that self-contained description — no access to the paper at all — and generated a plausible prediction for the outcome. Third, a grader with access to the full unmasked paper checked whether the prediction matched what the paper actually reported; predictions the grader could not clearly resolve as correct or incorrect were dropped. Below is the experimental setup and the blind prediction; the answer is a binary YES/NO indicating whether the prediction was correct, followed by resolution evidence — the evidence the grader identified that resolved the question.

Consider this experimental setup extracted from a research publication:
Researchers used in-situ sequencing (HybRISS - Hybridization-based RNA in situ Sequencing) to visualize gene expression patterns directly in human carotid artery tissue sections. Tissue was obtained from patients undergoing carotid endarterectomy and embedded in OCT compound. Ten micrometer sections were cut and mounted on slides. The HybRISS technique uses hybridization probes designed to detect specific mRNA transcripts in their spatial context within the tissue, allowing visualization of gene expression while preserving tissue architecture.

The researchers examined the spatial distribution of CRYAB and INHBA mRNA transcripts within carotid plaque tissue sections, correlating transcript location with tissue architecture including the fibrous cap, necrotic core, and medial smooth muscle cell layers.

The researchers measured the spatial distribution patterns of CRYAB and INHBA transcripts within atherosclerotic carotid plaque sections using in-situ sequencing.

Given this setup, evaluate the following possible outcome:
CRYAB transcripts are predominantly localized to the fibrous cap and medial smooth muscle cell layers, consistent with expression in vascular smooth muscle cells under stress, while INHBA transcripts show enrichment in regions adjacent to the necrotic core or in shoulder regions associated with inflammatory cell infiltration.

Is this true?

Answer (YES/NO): NO